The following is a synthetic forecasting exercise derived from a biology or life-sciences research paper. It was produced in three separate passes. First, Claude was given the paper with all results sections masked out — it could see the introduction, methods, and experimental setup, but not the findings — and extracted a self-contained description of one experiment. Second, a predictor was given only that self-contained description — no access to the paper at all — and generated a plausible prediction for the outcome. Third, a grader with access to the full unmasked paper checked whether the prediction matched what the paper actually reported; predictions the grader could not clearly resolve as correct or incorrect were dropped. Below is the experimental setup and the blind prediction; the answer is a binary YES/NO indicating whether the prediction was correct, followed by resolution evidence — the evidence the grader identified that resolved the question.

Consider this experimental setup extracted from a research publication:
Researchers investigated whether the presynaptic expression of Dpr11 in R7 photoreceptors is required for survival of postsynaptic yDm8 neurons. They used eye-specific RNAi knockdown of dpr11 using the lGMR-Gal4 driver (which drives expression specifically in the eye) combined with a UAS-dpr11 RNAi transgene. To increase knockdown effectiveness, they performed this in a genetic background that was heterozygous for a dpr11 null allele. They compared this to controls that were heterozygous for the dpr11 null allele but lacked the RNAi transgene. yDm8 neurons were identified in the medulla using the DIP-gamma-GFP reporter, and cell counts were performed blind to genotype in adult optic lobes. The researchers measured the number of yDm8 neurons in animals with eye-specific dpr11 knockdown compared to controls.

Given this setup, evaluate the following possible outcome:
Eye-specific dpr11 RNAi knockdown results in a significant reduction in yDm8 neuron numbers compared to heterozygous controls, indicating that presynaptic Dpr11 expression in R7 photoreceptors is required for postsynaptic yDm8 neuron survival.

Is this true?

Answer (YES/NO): YES